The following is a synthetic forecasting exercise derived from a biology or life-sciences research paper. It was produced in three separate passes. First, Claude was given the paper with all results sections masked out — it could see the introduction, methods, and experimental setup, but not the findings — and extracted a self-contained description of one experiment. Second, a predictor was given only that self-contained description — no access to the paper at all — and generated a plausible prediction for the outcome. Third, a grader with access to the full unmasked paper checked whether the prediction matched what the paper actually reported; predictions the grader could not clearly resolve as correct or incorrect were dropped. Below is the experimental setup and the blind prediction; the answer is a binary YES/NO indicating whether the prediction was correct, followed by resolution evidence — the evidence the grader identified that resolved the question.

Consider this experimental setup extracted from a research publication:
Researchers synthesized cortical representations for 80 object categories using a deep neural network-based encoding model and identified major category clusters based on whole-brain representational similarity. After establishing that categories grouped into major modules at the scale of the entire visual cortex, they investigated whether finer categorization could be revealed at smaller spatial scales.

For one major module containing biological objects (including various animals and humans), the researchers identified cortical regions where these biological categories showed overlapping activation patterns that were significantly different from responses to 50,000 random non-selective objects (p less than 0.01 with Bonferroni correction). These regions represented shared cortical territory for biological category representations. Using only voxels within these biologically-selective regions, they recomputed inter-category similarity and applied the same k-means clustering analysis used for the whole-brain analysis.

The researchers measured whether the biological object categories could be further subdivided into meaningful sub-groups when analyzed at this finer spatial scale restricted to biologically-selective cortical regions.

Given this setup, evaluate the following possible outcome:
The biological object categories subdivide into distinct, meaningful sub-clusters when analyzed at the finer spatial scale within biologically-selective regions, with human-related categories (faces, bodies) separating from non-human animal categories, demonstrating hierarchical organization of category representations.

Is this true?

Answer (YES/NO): YES